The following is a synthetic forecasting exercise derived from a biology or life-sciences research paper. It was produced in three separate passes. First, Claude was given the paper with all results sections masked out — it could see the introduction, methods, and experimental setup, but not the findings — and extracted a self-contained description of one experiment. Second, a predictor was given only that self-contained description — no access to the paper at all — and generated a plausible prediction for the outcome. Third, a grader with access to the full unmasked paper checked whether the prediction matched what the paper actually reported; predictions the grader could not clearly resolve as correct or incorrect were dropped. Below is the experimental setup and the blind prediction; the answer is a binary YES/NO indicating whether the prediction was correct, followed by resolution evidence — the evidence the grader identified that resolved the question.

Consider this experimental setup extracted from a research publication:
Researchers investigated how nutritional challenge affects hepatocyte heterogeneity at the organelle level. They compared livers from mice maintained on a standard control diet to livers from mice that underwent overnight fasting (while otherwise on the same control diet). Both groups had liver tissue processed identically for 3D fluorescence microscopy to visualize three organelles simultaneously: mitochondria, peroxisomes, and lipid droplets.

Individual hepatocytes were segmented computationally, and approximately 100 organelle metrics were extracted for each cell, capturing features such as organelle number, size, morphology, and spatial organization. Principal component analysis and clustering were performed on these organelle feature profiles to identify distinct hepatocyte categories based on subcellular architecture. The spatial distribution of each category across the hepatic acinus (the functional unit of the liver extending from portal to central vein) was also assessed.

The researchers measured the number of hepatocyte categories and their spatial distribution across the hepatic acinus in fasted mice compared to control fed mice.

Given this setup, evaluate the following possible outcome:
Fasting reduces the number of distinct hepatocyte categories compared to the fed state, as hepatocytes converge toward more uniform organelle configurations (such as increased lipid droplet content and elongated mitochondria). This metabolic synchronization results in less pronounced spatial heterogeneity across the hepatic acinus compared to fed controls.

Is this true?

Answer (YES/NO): NO